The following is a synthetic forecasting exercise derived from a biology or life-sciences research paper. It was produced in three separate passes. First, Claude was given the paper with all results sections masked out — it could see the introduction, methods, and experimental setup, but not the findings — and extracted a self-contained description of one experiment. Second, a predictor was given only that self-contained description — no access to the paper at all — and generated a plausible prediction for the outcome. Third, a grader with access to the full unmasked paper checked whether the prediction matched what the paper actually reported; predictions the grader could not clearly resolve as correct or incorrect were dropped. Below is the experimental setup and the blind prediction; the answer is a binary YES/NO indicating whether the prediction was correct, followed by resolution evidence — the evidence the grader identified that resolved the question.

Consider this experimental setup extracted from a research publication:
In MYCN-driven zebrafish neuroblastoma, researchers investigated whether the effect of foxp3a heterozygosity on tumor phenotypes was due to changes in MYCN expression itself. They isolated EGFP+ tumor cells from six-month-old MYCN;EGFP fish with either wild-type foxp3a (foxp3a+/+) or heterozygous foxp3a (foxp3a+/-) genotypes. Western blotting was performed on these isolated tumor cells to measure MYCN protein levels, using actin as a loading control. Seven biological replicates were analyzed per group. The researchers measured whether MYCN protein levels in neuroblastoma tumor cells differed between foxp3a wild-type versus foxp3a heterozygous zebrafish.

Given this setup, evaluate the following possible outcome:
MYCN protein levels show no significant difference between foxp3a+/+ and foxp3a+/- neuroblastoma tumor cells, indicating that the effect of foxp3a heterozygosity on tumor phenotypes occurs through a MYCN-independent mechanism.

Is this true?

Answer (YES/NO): YES